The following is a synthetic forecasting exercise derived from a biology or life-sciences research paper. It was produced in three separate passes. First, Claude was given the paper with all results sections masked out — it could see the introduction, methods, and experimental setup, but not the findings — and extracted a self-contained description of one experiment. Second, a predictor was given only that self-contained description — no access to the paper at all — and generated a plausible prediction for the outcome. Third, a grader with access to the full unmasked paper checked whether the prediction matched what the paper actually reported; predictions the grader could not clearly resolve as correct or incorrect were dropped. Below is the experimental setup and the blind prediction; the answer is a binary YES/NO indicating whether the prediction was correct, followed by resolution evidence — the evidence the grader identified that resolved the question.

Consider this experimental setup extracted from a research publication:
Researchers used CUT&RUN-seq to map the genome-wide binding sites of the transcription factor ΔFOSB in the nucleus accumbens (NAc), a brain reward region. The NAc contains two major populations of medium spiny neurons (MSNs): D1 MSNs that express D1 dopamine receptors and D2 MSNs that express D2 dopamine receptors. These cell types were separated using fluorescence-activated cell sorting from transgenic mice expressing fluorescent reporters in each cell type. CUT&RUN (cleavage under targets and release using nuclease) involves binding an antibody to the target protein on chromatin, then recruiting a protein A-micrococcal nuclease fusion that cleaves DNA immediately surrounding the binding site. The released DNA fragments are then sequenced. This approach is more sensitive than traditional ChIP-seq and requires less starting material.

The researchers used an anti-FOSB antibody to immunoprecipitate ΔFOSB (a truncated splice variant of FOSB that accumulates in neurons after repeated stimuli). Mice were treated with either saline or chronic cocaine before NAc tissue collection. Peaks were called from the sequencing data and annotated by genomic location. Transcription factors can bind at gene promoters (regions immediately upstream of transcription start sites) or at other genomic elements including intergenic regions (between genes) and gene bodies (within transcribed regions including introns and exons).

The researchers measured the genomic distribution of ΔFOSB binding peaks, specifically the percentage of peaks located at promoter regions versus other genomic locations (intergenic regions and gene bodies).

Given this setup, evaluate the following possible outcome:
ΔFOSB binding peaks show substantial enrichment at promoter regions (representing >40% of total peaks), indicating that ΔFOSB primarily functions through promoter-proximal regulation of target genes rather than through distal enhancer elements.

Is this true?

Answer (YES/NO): NO